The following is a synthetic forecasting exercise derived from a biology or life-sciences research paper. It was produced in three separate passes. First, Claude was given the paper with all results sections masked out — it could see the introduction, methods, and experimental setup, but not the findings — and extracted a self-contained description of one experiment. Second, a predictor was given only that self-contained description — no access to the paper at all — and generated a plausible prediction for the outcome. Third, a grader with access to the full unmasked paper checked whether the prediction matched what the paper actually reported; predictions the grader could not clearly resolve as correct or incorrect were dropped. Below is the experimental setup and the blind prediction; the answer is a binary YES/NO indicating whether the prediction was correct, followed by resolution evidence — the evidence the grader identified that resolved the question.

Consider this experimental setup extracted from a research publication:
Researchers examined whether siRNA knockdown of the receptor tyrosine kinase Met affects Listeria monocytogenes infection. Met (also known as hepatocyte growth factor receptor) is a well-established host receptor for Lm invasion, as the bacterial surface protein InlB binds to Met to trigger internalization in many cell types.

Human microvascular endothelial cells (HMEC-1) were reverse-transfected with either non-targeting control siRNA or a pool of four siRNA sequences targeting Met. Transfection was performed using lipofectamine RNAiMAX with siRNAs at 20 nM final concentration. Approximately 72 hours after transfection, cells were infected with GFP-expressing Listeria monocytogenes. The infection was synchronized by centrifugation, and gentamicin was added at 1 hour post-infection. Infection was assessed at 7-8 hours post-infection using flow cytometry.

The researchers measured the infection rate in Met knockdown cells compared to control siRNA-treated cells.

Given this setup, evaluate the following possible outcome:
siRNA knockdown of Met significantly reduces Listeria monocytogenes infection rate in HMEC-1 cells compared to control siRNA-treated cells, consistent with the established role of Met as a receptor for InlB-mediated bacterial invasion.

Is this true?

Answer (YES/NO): YES